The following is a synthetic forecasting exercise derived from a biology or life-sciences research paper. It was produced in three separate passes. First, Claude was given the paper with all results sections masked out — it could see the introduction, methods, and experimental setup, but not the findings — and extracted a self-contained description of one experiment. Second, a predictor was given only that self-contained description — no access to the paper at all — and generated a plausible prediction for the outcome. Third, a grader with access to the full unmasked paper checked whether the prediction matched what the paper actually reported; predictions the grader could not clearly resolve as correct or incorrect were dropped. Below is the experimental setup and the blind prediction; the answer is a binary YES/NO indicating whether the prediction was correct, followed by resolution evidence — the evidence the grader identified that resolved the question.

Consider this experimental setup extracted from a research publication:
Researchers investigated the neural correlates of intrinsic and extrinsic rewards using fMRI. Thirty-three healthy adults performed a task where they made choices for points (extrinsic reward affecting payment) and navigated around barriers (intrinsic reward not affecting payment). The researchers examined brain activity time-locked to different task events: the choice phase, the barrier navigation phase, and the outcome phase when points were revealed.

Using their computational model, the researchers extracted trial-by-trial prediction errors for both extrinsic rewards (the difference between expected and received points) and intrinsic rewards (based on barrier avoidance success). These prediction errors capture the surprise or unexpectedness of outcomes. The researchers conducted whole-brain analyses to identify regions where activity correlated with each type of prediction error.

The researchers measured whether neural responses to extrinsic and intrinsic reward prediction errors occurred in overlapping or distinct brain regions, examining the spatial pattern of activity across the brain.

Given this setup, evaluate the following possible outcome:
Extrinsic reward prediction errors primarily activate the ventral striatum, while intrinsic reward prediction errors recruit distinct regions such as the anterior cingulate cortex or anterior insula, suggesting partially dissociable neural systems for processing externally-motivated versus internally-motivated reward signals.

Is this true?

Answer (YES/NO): NO